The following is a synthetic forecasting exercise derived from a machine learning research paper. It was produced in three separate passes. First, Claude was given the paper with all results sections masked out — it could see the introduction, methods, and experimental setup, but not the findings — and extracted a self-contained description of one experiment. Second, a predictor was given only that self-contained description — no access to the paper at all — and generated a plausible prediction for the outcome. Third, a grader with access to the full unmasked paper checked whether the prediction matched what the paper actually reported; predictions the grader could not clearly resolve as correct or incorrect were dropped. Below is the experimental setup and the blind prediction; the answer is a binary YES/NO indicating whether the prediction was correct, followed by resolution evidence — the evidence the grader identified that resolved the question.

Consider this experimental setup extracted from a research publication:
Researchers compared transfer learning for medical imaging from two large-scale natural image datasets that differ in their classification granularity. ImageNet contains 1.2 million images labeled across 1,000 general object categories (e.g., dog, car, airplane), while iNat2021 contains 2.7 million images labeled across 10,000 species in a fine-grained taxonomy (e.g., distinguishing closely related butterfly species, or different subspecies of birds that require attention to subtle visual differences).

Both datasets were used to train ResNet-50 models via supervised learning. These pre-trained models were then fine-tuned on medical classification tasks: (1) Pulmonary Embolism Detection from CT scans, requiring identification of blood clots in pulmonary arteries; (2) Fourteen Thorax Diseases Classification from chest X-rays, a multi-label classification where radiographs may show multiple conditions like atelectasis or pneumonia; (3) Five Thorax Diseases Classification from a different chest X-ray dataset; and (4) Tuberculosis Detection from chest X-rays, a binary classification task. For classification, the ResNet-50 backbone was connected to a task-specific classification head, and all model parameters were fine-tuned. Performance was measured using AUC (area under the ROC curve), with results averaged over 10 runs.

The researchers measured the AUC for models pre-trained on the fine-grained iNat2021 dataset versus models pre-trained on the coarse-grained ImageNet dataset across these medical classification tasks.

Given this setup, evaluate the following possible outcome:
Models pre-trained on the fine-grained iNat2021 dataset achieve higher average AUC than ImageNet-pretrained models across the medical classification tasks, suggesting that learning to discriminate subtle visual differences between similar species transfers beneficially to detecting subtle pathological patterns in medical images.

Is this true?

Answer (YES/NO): NO